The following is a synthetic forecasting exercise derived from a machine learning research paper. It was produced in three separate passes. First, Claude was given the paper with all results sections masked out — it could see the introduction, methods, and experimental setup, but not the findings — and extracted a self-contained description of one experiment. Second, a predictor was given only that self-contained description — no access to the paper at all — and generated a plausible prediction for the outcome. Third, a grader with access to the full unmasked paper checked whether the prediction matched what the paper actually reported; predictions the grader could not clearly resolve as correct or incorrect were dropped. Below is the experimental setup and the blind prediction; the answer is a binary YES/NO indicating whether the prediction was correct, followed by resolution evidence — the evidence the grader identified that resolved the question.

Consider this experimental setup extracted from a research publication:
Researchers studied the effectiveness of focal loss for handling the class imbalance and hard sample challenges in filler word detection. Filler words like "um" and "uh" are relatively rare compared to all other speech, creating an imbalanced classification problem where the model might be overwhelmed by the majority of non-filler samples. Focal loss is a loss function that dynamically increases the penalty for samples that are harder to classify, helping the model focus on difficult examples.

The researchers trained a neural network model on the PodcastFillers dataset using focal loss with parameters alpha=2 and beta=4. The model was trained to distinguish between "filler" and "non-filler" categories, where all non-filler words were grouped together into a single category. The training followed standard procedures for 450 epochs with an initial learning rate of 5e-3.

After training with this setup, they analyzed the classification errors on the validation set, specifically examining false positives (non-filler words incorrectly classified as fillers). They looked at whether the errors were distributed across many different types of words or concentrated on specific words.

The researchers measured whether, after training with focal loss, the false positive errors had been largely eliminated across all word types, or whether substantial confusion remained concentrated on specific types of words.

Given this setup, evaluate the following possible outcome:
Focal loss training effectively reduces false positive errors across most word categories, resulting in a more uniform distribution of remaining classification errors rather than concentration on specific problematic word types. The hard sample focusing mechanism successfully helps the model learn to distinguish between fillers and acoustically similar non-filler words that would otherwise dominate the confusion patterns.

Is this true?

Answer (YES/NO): NO